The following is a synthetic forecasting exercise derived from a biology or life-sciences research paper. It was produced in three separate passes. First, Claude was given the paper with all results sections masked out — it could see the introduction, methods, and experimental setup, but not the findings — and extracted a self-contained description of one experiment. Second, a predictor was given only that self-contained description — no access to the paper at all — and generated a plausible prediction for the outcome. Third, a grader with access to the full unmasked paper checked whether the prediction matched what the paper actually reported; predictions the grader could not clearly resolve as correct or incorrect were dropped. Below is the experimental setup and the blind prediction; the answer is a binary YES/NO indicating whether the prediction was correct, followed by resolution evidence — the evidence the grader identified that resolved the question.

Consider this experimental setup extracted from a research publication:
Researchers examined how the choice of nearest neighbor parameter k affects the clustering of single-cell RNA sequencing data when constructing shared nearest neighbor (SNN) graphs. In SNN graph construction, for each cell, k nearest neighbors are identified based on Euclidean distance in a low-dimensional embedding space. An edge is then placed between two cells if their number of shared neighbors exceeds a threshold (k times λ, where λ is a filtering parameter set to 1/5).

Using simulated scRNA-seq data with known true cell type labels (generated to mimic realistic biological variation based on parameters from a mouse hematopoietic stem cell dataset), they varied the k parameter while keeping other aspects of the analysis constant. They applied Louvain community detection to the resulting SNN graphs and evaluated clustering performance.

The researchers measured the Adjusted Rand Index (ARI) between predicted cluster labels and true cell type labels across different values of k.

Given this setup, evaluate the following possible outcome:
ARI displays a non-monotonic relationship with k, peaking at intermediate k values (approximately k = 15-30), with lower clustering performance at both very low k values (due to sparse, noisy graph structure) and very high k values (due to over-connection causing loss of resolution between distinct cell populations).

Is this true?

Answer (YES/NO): NO